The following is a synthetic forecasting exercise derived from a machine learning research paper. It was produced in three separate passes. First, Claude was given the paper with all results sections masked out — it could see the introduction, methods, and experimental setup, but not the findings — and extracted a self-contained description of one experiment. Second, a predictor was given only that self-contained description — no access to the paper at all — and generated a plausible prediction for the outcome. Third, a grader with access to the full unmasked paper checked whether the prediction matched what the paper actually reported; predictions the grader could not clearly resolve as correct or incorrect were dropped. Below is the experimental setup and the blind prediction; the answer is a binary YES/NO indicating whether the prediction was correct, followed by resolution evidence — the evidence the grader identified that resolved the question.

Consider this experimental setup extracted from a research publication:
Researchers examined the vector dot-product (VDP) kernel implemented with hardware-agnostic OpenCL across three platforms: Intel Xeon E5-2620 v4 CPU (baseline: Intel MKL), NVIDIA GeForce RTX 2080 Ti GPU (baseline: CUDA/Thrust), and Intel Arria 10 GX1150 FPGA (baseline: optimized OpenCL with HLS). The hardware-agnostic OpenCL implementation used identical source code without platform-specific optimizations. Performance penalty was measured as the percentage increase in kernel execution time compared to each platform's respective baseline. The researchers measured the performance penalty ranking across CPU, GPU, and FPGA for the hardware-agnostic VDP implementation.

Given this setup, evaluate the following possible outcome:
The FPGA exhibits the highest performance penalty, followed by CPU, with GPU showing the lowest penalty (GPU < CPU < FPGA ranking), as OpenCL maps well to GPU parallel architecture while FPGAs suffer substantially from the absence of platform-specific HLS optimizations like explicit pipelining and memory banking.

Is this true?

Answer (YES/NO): YES